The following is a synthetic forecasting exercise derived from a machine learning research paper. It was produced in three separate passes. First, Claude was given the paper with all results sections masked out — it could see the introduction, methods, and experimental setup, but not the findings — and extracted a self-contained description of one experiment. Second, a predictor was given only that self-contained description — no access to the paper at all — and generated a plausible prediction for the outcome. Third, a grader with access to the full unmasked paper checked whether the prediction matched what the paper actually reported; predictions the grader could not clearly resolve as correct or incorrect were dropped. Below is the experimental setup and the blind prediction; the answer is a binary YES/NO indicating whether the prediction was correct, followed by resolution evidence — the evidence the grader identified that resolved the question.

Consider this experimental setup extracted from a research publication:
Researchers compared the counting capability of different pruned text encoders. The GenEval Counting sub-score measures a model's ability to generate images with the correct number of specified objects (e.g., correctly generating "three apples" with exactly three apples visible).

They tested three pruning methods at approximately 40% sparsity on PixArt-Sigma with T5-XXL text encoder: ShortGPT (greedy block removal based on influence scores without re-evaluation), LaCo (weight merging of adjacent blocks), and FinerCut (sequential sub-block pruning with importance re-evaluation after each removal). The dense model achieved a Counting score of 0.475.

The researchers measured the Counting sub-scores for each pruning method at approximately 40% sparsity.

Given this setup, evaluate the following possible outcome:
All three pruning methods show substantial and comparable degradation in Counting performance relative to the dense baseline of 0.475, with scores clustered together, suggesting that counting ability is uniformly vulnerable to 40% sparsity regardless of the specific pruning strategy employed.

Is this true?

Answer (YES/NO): NO